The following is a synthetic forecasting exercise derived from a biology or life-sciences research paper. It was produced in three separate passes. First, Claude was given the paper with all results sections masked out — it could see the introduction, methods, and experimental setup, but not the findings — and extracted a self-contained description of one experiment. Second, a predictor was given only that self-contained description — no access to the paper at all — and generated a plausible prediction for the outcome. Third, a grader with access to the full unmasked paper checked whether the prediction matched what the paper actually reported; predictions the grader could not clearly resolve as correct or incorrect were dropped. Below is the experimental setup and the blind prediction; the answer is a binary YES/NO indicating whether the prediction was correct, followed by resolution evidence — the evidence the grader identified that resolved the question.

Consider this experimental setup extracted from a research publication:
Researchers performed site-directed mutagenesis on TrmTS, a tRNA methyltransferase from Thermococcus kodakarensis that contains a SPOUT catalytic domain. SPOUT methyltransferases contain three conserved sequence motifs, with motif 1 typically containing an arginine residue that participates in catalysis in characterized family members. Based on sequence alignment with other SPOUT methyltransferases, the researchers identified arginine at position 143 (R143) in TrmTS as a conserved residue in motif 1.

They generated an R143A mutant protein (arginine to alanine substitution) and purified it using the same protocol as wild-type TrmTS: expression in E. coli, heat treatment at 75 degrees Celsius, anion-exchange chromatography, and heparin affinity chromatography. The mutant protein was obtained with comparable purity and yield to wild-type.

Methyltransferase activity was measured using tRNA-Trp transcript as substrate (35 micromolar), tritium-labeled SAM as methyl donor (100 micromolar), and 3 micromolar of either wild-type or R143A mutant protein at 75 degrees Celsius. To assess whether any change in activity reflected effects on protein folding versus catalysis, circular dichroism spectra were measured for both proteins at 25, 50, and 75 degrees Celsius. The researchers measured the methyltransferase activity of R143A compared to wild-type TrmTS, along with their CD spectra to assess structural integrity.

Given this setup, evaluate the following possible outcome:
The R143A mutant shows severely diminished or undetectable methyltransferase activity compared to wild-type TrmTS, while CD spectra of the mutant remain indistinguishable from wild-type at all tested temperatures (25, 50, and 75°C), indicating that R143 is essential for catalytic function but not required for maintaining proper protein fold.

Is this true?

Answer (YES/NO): YES